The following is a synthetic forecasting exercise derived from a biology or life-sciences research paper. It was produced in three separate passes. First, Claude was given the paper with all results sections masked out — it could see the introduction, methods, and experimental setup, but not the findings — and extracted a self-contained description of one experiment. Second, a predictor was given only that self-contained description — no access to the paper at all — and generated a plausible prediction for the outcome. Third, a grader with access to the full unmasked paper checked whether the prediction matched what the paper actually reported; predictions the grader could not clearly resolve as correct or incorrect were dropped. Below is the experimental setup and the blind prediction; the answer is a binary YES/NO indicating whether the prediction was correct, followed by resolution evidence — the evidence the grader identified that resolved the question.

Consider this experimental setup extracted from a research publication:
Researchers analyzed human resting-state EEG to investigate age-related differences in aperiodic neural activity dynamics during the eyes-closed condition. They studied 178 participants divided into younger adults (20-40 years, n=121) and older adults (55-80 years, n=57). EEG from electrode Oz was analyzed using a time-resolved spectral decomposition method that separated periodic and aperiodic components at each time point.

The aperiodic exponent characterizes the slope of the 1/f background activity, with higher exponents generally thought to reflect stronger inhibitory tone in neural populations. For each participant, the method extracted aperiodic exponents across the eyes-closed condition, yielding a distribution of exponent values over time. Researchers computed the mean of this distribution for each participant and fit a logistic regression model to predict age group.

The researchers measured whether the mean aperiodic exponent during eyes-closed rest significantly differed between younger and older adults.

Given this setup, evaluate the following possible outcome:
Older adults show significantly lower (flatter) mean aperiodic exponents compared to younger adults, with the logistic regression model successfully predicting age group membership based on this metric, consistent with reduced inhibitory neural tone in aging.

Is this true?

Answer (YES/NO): YES